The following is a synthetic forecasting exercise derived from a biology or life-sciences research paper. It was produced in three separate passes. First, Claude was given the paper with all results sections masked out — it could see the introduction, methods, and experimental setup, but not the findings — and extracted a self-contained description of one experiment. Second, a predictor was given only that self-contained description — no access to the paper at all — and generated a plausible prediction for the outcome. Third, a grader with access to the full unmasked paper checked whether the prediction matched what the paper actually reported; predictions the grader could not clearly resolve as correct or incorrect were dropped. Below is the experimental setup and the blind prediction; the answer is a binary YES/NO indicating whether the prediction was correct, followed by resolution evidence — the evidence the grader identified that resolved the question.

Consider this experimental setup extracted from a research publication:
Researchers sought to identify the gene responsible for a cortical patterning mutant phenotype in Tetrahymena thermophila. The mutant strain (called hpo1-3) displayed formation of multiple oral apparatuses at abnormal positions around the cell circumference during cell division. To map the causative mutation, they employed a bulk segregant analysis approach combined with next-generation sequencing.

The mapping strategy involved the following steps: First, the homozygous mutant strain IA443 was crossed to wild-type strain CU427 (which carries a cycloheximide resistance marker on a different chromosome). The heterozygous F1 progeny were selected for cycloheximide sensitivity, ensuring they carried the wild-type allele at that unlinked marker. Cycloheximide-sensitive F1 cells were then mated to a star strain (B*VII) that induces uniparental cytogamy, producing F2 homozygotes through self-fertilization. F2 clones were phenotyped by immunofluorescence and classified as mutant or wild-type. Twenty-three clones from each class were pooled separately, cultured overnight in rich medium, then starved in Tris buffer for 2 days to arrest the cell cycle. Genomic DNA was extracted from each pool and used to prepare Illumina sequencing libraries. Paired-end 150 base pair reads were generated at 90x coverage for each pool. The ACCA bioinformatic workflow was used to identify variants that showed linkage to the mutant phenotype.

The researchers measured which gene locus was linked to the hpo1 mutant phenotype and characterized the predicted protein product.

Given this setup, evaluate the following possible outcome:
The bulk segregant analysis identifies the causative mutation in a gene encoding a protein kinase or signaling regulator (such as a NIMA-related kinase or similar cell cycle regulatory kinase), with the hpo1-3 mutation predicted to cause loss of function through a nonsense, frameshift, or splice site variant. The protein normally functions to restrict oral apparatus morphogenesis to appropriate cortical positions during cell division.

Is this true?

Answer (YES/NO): NO